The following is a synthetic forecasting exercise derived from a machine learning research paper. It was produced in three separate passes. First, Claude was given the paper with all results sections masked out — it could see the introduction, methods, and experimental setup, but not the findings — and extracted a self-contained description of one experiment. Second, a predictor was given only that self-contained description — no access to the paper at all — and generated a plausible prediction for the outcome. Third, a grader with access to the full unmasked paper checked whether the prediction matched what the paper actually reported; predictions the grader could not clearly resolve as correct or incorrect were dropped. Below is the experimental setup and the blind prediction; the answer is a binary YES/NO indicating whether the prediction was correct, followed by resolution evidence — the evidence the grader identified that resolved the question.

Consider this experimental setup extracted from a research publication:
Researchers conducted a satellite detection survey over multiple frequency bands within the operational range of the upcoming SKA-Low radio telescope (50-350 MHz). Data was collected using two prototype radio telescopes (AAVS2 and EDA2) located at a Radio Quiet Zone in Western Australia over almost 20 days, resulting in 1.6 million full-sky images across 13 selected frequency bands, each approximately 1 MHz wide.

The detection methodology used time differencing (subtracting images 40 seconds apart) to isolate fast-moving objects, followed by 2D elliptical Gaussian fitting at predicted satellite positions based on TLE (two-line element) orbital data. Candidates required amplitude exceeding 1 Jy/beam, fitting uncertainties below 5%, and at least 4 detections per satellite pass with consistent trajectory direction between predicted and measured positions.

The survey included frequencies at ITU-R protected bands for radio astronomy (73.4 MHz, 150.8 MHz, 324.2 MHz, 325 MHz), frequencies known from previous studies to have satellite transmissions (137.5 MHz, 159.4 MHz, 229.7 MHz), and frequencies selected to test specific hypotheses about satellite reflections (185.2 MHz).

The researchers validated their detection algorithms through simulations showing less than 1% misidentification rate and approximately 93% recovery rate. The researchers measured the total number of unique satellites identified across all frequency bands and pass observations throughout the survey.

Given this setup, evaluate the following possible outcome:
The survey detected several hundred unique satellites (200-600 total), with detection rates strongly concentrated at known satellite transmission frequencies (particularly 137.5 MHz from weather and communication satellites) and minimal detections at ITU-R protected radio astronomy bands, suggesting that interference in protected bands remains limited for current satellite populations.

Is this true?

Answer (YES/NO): NO